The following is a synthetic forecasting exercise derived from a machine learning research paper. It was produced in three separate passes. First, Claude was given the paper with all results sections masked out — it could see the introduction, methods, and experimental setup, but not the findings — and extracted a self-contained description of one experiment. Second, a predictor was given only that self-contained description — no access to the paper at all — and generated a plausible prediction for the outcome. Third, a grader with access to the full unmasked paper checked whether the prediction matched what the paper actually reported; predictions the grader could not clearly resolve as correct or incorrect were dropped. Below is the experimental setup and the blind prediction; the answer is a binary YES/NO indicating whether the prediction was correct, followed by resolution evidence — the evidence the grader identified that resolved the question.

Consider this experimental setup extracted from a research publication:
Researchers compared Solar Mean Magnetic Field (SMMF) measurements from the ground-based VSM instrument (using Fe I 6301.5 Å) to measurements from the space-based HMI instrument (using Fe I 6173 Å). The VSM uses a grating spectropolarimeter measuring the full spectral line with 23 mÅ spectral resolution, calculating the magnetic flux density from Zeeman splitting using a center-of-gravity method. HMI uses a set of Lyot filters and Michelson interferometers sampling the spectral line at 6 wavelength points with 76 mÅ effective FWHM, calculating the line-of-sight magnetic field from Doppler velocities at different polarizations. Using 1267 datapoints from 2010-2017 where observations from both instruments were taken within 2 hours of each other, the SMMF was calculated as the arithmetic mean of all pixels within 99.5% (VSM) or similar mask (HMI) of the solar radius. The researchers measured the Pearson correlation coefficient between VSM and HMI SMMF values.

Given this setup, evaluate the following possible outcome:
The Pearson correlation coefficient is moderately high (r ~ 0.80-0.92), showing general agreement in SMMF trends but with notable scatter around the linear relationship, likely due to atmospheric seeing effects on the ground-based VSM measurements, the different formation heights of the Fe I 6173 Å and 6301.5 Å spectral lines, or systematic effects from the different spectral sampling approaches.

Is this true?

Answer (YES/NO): NO